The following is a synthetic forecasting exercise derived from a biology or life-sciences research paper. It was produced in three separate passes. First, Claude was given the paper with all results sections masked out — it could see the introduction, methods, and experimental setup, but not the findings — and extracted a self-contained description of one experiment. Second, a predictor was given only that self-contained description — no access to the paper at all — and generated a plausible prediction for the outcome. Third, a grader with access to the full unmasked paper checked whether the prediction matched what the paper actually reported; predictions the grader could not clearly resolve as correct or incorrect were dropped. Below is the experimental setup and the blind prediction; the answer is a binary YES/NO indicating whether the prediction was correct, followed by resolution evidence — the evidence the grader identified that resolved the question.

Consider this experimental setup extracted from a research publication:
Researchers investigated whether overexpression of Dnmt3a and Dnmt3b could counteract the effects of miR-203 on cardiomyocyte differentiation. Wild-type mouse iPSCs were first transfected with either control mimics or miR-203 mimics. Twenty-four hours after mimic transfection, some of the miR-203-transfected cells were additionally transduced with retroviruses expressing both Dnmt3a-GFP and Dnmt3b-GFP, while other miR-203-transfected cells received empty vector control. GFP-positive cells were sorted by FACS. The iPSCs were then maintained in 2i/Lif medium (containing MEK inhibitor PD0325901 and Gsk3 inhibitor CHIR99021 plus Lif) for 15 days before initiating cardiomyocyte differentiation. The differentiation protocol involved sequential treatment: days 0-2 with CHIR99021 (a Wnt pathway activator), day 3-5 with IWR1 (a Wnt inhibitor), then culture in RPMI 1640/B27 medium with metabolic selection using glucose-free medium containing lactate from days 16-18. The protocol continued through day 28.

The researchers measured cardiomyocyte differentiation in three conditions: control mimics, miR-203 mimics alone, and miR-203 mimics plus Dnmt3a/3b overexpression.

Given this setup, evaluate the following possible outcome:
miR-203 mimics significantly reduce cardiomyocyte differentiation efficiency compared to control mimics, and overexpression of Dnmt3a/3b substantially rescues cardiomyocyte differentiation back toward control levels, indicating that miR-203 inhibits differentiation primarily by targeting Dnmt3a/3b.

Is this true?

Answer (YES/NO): NO